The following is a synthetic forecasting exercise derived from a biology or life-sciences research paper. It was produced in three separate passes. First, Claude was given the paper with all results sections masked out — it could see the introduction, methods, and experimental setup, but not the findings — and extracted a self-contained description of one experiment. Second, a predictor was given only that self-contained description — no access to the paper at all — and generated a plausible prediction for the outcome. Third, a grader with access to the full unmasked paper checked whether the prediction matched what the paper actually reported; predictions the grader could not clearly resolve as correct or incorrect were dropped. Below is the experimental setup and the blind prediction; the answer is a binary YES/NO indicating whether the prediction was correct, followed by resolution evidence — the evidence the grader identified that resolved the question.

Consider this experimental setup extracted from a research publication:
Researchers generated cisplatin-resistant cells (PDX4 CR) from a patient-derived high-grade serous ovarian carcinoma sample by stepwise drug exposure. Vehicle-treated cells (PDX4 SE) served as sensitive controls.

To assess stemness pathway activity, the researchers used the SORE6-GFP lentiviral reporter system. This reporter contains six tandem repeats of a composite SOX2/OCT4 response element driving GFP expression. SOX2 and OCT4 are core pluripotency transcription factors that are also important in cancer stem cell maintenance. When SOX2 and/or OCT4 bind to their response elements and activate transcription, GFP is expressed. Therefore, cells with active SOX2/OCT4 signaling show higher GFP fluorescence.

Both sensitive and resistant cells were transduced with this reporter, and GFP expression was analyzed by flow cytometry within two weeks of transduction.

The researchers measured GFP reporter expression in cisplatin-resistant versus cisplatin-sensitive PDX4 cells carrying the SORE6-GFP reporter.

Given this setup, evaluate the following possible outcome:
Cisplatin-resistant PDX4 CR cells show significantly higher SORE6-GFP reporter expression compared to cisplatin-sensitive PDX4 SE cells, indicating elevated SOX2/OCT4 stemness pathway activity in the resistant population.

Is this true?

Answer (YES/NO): YES